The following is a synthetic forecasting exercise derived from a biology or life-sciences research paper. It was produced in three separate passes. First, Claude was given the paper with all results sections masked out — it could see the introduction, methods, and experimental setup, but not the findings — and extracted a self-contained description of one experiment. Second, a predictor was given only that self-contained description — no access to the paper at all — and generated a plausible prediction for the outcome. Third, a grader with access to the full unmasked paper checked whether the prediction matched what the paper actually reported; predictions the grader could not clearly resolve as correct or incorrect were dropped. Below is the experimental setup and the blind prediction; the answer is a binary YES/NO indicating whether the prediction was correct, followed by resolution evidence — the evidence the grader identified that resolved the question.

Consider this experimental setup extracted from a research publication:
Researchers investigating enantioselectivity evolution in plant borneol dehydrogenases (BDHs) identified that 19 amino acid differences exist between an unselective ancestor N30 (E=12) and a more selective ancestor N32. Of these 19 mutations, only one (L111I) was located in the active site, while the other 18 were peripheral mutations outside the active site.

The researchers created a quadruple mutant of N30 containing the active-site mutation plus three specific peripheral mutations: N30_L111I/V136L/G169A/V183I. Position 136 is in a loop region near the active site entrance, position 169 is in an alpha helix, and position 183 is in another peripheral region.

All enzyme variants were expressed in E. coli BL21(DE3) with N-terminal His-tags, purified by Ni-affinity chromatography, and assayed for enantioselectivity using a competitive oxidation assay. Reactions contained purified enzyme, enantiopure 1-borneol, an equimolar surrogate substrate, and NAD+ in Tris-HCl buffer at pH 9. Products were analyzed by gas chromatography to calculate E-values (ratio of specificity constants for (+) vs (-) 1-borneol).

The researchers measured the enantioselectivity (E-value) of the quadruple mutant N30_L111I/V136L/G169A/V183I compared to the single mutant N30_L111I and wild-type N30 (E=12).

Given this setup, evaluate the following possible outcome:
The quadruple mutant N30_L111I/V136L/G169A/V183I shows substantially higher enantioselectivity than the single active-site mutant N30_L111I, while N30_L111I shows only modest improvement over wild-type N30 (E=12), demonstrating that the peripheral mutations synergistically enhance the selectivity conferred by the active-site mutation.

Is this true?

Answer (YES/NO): YES